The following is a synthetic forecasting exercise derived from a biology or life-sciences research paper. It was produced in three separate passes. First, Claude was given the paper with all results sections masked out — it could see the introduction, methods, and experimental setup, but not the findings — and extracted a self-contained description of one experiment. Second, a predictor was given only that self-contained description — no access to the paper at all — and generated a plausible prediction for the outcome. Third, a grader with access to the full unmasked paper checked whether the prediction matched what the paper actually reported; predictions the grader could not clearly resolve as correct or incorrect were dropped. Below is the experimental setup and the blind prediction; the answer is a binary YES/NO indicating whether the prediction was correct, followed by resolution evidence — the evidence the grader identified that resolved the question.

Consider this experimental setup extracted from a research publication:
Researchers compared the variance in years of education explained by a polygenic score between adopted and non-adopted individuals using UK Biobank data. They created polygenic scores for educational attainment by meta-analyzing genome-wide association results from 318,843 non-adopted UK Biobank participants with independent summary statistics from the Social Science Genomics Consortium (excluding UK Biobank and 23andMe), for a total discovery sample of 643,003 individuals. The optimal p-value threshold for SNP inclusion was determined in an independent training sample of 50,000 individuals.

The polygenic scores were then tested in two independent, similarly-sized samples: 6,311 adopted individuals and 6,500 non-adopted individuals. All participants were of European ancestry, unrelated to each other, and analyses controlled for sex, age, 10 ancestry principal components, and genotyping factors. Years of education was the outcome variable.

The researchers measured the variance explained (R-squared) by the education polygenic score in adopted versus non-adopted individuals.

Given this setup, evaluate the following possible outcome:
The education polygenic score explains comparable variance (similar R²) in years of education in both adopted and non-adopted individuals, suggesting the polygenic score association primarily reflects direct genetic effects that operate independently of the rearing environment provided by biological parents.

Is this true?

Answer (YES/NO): NO